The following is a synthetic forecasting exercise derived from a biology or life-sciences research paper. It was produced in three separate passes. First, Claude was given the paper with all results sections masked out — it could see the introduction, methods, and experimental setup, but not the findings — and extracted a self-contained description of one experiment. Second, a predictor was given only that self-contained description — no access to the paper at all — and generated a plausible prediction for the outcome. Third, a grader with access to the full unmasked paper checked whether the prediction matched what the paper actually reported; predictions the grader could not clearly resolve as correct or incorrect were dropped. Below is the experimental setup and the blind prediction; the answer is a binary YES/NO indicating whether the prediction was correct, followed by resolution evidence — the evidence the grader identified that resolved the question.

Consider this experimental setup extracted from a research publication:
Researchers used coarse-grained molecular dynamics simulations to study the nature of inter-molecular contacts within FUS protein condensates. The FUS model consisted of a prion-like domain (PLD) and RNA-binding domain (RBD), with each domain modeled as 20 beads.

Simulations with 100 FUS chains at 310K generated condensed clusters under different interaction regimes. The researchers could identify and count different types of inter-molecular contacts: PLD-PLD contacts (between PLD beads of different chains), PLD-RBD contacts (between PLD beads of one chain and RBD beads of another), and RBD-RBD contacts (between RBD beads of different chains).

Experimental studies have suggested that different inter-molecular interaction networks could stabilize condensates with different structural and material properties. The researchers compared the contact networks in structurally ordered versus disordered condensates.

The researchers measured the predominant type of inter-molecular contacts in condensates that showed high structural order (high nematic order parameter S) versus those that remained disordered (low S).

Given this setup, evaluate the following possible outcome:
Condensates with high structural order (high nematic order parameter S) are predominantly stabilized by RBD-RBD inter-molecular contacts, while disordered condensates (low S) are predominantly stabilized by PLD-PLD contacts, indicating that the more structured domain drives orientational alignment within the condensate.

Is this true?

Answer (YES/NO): NO